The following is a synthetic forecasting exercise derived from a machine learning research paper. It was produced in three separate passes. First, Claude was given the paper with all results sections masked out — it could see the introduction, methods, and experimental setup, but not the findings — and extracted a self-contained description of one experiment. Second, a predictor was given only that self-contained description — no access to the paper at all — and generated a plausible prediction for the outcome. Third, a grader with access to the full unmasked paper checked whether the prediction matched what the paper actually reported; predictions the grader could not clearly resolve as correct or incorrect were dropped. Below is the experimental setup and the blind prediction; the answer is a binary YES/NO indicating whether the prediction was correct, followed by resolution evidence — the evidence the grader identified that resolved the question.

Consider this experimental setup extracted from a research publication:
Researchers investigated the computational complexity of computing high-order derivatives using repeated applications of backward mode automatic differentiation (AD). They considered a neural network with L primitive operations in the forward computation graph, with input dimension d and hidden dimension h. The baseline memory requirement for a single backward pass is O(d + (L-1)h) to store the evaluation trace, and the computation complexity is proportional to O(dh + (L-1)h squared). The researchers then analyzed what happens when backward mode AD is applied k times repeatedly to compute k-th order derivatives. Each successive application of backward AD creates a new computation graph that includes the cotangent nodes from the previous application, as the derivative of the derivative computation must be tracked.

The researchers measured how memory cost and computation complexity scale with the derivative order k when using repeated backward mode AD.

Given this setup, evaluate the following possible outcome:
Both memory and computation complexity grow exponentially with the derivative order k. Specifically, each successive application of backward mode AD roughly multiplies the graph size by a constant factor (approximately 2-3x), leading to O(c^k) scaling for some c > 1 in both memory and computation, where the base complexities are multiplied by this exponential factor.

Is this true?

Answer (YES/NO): YES